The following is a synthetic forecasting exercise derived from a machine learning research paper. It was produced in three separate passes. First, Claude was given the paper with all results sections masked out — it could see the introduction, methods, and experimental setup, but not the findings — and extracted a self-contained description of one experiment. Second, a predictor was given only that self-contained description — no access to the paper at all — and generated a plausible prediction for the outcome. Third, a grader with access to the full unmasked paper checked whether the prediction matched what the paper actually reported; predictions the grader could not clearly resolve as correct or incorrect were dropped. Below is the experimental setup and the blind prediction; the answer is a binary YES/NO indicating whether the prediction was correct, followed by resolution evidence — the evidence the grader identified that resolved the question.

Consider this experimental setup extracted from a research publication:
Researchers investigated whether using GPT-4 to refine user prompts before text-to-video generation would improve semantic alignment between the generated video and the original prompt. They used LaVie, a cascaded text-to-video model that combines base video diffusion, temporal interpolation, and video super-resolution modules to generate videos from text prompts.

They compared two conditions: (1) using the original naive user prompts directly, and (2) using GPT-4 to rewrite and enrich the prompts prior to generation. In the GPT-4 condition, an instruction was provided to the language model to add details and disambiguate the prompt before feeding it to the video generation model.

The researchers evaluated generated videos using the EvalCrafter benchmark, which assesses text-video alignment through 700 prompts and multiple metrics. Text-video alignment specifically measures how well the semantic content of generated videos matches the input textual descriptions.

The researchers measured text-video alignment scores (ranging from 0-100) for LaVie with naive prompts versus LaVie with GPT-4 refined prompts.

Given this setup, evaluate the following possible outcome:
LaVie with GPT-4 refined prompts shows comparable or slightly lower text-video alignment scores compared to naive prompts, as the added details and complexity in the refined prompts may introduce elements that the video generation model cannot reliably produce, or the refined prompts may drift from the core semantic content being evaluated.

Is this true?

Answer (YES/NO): YES